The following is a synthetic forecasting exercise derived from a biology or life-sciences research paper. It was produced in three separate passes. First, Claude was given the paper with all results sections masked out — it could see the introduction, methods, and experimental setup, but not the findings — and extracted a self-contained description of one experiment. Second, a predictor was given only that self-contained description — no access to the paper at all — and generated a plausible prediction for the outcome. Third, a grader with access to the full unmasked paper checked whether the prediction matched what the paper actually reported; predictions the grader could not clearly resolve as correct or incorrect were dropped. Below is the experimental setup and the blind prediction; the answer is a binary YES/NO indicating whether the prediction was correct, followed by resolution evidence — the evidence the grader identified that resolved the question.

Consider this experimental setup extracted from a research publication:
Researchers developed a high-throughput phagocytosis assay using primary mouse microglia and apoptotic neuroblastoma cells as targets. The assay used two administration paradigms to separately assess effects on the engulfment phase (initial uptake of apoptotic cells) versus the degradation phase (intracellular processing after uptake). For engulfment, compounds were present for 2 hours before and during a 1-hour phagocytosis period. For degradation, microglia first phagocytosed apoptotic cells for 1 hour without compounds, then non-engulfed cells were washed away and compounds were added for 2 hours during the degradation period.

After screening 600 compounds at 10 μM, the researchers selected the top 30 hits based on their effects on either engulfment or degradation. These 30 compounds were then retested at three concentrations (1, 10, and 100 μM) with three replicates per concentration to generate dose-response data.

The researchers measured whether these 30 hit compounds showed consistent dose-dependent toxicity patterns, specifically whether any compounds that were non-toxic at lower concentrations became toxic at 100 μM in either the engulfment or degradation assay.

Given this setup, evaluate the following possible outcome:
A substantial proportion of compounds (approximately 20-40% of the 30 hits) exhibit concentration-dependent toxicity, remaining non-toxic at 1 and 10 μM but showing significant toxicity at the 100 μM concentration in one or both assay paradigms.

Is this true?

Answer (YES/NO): NO